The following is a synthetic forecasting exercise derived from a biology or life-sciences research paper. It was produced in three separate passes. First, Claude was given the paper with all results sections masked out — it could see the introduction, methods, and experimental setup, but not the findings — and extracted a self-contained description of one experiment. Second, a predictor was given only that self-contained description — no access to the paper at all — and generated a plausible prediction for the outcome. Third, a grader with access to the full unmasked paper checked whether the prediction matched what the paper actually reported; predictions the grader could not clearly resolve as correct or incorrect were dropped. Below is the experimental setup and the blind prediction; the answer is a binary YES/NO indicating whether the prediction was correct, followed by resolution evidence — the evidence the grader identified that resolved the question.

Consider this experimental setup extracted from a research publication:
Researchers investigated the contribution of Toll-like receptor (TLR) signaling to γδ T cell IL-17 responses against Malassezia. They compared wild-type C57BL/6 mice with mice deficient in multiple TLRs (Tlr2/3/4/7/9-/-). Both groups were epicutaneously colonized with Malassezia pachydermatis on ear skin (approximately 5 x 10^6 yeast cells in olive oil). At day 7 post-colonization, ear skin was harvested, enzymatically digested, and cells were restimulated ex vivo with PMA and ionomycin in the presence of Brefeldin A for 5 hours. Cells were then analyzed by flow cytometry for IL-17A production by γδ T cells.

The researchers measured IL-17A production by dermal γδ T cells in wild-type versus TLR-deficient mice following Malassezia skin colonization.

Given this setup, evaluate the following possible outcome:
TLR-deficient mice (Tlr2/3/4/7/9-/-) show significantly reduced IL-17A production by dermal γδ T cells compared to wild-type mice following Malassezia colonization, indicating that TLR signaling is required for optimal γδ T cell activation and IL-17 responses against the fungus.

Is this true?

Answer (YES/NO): NO